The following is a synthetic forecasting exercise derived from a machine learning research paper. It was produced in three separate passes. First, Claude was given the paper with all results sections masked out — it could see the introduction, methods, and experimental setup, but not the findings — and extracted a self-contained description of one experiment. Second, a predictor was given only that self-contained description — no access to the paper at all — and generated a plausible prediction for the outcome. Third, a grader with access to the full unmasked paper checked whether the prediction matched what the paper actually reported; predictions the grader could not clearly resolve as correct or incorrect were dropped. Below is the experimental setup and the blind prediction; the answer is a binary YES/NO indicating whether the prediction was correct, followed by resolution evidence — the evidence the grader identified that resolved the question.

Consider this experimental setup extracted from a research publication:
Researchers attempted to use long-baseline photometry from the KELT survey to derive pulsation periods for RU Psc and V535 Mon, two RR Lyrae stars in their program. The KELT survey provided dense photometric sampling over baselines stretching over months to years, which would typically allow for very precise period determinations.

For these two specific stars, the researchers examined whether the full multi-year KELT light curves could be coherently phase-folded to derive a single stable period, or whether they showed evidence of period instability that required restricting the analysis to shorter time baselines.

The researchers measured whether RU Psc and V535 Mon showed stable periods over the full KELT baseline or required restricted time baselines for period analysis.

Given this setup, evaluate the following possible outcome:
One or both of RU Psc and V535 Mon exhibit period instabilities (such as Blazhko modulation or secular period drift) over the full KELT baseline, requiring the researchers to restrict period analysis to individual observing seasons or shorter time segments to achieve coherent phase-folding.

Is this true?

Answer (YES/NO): YES